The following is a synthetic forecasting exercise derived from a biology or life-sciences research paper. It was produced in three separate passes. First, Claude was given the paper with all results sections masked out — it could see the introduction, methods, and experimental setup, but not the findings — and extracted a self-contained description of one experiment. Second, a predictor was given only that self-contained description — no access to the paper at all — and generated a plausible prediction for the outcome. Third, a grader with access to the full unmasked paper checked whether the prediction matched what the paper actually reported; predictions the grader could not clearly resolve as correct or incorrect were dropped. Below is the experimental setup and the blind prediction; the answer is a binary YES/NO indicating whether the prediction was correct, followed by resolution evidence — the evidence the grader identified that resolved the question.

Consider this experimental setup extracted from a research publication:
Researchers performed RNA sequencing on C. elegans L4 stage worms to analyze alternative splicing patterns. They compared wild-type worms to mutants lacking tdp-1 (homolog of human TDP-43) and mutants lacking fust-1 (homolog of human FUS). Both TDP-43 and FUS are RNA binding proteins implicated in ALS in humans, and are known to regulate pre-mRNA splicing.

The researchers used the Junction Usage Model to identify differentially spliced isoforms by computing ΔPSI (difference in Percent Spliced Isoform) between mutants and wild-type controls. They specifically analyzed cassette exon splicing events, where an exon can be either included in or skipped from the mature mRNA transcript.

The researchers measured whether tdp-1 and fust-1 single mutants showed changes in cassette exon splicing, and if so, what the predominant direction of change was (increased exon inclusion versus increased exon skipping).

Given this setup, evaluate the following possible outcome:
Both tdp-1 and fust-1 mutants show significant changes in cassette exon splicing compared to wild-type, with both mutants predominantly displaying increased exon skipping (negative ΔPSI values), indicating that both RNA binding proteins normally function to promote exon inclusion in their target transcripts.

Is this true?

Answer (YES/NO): NO